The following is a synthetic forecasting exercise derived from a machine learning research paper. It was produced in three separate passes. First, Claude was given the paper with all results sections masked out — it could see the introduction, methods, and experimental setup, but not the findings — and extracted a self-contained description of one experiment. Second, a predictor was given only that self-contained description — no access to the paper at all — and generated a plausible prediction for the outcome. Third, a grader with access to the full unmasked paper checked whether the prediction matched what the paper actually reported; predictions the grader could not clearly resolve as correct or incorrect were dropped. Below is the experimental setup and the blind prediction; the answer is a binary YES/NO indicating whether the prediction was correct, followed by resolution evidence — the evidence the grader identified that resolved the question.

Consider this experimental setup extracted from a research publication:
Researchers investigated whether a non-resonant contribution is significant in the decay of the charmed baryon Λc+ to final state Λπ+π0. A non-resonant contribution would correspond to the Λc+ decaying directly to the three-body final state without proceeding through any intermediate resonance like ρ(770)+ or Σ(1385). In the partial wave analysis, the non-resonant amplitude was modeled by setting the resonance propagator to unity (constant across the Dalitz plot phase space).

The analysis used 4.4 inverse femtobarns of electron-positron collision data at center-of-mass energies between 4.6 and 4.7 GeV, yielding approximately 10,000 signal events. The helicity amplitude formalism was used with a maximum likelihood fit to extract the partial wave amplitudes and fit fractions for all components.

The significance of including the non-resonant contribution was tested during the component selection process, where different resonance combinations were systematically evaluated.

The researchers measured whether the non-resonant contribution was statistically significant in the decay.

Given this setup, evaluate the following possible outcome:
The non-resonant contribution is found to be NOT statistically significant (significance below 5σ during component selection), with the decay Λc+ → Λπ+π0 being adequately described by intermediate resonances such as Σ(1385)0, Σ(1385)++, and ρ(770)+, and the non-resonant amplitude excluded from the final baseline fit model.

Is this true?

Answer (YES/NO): NO